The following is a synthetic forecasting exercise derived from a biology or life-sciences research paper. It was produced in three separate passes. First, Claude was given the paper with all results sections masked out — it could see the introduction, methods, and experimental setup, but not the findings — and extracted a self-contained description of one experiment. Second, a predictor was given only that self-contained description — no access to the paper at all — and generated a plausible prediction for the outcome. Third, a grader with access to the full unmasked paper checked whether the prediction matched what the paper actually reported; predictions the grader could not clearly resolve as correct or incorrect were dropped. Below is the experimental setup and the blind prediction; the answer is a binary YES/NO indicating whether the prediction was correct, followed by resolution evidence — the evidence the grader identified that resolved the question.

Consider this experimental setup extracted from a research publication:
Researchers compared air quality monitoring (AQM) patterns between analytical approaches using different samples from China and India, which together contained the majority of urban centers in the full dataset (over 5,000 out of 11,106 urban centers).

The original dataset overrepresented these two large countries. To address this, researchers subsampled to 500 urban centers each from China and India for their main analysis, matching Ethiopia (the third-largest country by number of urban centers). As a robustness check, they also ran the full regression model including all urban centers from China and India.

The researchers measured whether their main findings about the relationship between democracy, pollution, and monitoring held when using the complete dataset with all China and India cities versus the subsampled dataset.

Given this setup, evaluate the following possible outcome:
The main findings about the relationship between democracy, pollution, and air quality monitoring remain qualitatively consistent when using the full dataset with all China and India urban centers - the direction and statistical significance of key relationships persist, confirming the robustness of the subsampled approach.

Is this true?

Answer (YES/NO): YES